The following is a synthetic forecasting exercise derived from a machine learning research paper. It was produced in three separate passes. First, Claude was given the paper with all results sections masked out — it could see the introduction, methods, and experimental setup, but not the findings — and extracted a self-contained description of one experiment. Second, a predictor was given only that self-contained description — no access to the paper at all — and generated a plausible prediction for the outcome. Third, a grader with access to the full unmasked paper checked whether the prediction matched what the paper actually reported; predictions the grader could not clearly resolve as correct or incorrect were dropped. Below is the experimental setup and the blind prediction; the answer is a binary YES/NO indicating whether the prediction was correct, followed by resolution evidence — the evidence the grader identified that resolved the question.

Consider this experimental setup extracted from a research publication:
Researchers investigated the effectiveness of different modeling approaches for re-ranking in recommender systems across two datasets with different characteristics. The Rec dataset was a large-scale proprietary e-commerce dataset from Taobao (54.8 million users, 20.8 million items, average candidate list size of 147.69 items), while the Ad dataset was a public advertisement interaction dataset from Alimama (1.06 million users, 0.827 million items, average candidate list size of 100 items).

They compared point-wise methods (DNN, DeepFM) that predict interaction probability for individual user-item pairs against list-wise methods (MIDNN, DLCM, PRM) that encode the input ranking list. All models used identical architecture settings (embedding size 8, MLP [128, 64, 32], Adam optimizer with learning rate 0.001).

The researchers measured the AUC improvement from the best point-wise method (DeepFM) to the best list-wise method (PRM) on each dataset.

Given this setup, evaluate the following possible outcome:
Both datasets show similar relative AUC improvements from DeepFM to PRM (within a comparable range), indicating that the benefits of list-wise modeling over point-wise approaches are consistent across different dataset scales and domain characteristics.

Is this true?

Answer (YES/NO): NO